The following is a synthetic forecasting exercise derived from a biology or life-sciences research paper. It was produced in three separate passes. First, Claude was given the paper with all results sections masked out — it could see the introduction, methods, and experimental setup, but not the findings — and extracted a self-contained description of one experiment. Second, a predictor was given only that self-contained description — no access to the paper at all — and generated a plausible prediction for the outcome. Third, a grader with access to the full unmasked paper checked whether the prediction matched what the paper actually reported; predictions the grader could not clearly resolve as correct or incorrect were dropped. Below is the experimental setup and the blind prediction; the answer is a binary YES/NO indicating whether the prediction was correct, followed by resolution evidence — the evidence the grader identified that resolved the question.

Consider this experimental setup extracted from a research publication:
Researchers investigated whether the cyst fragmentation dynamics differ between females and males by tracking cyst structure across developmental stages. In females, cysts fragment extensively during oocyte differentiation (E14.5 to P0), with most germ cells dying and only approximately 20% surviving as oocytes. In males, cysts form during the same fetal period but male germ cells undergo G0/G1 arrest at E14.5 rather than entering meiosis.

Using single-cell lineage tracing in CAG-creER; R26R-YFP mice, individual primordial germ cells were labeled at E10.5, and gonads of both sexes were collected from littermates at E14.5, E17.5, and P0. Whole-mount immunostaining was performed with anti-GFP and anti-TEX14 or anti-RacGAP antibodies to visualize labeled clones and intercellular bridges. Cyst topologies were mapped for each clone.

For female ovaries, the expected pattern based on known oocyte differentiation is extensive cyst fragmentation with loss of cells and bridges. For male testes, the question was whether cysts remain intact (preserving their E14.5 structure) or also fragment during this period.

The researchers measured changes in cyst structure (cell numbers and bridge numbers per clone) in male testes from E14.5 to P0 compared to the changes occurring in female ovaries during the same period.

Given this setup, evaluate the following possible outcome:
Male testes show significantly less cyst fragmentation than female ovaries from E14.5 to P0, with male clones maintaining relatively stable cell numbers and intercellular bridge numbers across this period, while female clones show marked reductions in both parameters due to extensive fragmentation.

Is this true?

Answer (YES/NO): YES